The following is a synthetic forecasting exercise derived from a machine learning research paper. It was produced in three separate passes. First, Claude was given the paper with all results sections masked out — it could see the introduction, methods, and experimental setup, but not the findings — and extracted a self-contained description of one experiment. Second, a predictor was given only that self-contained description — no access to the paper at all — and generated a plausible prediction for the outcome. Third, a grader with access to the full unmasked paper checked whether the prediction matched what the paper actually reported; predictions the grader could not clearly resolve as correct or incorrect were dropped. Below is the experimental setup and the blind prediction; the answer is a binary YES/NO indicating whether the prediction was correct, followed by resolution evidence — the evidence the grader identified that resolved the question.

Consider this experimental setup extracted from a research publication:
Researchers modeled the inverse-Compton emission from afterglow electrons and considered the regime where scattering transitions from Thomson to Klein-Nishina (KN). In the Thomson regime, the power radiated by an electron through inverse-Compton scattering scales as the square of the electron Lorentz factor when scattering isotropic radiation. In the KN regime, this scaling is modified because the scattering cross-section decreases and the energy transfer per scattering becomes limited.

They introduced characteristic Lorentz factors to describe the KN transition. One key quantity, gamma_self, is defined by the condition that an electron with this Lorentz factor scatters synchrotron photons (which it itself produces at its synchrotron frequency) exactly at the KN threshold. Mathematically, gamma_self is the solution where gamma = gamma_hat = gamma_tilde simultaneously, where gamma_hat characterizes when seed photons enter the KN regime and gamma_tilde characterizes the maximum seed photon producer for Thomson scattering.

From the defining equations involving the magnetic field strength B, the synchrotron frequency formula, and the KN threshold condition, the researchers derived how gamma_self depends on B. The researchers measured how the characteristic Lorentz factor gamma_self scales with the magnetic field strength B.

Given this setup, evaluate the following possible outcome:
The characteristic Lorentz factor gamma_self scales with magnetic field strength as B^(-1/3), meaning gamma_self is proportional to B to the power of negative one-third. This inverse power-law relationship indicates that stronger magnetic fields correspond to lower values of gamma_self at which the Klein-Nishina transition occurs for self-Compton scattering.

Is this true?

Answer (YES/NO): YES